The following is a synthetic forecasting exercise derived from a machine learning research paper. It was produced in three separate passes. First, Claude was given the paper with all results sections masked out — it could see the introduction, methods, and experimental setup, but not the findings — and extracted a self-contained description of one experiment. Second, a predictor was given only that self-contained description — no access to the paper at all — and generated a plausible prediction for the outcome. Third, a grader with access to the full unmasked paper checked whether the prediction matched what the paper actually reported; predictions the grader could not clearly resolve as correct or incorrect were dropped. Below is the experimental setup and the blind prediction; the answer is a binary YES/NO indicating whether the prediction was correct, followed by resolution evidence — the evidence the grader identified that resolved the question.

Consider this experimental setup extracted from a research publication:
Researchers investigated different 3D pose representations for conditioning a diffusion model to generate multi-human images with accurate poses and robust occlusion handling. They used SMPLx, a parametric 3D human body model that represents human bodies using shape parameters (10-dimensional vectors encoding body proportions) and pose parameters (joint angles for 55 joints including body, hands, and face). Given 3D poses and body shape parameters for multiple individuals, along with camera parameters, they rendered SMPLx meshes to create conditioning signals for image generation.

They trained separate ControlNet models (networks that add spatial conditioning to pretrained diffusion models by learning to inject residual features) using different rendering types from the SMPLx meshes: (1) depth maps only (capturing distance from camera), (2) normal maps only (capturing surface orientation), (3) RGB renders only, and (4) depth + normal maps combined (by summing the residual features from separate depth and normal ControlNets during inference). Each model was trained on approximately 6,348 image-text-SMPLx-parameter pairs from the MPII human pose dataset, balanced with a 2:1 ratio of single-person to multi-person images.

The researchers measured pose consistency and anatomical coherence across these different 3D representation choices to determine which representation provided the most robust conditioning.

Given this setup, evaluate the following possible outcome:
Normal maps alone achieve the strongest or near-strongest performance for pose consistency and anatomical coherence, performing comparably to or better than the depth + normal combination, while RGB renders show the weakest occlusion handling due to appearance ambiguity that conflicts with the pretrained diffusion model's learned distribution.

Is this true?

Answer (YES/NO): NO